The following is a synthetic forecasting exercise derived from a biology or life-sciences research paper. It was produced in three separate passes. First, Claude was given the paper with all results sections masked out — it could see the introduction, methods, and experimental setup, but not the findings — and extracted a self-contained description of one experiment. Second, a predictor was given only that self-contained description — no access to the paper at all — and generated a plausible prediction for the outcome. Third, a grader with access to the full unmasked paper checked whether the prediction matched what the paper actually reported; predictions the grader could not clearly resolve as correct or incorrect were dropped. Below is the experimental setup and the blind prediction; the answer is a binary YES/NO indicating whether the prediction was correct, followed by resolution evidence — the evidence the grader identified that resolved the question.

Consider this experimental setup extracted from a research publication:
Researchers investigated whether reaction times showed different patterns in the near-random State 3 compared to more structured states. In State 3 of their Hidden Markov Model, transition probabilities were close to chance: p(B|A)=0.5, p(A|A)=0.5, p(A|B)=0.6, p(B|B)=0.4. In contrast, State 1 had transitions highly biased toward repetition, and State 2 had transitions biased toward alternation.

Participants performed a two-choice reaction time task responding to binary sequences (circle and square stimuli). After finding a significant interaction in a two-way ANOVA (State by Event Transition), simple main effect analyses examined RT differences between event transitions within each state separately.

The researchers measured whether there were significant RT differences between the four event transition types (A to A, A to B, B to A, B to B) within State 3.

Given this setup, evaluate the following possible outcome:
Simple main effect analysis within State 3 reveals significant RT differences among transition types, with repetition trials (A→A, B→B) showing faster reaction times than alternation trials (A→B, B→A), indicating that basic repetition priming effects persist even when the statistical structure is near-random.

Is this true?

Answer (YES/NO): NO